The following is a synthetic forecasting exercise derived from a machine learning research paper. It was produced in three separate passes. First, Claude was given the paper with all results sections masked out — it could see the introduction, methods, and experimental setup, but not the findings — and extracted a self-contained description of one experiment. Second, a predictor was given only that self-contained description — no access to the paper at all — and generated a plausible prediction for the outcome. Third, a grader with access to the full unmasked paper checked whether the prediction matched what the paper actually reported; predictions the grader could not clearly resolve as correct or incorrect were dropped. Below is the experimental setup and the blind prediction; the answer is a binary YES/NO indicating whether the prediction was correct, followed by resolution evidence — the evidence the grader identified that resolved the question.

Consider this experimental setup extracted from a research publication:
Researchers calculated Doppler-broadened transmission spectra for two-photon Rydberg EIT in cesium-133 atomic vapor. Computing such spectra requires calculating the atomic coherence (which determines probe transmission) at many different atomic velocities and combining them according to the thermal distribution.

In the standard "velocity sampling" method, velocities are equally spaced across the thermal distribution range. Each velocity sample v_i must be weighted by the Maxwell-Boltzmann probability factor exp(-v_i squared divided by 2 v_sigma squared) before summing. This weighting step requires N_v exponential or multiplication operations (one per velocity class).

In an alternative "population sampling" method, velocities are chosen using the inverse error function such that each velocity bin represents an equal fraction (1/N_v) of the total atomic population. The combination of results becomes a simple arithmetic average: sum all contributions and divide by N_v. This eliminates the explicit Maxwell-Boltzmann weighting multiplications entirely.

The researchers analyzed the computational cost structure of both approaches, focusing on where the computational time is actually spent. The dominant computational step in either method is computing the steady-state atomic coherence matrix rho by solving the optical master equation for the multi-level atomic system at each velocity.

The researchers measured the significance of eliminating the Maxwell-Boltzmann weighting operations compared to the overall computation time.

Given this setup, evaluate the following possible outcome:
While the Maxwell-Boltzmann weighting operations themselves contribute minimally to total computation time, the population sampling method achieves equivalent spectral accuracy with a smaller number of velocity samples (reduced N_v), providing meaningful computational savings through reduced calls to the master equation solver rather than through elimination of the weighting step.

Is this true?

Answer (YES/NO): YES